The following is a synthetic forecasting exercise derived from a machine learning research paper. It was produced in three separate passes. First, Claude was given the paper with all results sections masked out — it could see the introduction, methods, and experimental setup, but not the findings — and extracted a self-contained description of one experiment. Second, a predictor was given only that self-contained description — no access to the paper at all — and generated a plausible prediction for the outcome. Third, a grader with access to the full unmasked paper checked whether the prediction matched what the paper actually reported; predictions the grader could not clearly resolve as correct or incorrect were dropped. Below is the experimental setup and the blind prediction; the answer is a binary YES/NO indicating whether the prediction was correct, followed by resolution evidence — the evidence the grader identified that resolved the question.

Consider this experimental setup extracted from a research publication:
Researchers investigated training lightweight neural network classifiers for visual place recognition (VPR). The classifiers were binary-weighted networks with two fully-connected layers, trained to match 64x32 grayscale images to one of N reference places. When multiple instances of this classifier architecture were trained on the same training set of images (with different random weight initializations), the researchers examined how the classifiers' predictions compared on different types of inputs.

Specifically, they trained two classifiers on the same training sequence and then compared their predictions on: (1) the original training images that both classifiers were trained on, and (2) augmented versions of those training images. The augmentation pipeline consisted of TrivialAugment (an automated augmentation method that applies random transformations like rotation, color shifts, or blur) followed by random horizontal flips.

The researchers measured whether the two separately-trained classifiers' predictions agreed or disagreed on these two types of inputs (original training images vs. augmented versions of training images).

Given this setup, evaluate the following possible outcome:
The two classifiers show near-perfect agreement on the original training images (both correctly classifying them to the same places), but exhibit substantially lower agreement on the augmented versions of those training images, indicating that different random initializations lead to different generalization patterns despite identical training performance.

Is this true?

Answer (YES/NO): YES